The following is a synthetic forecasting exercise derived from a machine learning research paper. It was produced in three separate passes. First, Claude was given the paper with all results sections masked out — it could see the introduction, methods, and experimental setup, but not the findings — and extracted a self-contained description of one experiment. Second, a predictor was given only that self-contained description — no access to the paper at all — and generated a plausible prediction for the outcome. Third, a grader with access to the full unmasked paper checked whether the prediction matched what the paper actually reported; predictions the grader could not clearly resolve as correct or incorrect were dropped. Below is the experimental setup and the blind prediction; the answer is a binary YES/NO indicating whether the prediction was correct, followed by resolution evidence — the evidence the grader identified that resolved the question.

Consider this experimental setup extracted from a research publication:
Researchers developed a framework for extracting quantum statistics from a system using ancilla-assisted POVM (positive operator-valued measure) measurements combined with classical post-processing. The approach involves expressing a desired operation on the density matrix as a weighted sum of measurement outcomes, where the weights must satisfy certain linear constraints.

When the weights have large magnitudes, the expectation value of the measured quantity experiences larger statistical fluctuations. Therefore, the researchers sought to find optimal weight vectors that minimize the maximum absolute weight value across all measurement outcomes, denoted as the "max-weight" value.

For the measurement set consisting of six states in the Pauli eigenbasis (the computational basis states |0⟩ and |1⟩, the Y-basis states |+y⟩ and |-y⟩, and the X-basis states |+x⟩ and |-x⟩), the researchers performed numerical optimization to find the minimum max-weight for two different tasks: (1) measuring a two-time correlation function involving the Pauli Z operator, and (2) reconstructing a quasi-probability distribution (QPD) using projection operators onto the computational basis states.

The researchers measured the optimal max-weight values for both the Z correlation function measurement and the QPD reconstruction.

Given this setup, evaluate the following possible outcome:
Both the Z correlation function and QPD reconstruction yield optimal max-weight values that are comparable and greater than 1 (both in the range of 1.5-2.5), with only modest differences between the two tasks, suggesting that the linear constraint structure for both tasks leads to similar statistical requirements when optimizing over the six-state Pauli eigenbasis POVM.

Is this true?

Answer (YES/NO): YES